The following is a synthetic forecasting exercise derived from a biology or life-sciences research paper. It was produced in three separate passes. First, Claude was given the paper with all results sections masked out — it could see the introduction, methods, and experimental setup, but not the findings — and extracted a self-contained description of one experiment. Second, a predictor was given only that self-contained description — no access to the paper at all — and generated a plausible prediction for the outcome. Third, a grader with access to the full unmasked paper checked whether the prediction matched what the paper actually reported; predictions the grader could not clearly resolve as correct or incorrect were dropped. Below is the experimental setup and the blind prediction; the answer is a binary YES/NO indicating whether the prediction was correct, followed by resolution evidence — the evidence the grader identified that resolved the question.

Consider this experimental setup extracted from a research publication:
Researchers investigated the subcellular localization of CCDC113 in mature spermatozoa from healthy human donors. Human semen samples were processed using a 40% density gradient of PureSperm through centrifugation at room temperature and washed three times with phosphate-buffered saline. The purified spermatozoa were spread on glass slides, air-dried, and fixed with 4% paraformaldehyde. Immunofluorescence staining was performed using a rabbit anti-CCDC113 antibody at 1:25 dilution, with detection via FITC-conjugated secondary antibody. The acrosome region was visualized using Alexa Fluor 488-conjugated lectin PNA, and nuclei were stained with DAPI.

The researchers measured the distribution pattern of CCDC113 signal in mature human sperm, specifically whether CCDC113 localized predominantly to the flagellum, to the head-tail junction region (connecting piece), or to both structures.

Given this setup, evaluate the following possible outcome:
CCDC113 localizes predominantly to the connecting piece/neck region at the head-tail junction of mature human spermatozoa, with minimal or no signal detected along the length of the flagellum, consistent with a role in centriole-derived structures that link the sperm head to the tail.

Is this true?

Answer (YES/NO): NO